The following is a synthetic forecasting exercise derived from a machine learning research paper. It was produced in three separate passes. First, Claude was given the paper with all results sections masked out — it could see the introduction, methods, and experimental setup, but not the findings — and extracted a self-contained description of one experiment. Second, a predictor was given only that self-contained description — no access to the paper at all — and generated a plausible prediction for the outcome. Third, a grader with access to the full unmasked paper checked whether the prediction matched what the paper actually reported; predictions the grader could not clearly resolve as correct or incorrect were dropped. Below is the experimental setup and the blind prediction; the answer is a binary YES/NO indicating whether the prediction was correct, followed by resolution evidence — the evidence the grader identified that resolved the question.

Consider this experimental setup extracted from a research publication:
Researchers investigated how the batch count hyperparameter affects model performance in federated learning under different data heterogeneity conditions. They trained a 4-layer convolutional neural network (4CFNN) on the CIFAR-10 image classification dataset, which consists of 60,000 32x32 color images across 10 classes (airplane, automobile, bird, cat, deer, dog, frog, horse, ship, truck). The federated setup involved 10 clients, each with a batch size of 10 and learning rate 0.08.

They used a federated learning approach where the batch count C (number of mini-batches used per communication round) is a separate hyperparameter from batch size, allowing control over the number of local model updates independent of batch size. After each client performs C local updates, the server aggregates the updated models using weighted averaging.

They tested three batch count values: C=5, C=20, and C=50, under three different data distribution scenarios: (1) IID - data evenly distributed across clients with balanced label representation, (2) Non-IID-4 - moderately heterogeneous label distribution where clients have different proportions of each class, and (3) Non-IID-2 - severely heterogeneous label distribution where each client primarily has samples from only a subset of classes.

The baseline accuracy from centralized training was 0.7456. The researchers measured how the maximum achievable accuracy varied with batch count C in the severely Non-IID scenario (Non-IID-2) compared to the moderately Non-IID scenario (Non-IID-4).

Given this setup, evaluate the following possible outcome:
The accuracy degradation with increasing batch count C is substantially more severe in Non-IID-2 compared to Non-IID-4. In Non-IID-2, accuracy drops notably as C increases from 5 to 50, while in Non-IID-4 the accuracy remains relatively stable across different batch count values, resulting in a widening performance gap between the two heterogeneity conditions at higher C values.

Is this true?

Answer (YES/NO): YES